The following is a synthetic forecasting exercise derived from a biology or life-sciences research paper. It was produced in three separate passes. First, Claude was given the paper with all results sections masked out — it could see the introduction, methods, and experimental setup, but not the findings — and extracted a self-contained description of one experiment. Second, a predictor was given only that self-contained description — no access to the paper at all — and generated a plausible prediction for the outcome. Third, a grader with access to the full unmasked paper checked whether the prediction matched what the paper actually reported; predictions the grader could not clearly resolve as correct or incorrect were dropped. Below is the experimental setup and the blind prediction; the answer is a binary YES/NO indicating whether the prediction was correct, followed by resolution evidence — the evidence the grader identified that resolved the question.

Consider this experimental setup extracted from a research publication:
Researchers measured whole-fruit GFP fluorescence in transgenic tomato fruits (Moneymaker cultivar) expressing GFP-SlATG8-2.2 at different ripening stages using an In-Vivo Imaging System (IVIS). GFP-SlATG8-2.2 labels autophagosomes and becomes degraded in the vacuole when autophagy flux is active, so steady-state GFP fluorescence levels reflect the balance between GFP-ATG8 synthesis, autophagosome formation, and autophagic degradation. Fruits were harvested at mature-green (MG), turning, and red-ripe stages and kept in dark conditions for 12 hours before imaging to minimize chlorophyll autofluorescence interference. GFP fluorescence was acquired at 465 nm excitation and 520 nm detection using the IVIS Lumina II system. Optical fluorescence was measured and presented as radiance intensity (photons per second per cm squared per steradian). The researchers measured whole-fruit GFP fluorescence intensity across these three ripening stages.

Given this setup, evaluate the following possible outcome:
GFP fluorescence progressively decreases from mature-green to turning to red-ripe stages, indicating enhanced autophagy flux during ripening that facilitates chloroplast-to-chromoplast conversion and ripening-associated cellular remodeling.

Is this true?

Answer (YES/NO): NO